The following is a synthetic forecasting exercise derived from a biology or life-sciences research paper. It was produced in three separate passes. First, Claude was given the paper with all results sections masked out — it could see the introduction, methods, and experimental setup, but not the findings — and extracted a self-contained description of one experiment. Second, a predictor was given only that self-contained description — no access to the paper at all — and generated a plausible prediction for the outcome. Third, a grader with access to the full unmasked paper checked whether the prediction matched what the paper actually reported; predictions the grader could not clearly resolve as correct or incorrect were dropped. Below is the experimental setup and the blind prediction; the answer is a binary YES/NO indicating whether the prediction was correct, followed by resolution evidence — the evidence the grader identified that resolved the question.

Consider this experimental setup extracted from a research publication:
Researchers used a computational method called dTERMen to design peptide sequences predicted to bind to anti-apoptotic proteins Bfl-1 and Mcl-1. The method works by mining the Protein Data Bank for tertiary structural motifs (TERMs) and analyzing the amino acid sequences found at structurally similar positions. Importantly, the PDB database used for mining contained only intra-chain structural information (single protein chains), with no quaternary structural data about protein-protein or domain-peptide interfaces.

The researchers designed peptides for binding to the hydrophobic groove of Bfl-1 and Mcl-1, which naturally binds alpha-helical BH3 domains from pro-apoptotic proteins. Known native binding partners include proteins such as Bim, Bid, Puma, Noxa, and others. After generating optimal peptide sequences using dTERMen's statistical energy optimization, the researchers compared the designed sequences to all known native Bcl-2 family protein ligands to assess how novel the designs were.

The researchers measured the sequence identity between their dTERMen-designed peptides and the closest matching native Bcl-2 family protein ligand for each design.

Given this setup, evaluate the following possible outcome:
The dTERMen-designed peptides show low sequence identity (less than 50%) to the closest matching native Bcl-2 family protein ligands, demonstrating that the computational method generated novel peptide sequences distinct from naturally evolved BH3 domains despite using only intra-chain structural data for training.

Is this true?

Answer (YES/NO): YES